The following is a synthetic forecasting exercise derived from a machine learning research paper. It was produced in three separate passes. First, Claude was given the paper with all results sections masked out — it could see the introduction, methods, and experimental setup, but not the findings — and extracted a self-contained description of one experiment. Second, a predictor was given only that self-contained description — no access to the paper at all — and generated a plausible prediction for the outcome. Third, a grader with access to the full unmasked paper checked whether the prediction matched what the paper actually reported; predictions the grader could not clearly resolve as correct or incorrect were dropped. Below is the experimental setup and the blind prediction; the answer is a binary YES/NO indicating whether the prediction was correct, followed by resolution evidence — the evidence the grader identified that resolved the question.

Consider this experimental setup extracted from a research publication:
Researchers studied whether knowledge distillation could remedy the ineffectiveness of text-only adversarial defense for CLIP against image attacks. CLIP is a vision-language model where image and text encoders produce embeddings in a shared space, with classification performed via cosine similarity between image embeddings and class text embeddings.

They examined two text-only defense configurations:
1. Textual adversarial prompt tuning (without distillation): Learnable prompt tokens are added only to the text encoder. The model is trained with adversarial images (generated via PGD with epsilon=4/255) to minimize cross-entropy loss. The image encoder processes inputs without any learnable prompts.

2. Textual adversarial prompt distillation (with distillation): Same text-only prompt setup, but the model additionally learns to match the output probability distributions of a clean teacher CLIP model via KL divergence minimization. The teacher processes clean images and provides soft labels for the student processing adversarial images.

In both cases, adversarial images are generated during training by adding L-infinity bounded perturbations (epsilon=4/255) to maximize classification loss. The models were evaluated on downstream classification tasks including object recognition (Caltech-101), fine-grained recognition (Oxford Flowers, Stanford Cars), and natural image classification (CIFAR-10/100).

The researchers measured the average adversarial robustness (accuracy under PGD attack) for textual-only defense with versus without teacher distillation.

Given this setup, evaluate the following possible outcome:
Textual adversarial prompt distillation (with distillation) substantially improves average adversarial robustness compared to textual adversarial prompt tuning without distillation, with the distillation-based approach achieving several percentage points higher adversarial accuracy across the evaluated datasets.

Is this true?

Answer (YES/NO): NO